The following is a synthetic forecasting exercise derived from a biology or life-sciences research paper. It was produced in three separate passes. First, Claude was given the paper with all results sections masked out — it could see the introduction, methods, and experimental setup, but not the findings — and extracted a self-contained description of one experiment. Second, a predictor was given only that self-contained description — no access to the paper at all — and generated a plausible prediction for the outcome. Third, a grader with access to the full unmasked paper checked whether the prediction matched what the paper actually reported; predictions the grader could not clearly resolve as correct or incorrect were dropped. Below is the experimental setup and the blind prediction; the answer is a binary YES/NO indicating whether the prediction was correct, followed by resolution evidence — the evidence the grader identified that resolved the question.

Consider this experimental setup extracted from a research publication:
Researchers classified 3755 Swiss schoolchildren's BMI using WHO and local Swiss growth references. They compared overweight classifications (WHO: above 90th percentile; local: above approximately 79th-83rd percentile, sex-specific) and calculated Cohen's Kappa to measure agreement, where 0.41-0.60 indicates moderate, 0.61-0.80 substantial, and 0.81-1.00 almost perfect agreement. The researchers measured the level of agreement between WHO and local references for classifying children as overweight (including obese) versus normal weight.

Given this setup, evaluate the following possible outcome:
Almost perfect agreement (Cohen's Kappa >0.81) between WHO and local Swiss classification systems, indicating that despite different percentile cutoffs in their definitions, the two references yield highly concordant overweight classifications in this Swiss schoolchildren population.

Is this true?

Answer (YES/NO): NO